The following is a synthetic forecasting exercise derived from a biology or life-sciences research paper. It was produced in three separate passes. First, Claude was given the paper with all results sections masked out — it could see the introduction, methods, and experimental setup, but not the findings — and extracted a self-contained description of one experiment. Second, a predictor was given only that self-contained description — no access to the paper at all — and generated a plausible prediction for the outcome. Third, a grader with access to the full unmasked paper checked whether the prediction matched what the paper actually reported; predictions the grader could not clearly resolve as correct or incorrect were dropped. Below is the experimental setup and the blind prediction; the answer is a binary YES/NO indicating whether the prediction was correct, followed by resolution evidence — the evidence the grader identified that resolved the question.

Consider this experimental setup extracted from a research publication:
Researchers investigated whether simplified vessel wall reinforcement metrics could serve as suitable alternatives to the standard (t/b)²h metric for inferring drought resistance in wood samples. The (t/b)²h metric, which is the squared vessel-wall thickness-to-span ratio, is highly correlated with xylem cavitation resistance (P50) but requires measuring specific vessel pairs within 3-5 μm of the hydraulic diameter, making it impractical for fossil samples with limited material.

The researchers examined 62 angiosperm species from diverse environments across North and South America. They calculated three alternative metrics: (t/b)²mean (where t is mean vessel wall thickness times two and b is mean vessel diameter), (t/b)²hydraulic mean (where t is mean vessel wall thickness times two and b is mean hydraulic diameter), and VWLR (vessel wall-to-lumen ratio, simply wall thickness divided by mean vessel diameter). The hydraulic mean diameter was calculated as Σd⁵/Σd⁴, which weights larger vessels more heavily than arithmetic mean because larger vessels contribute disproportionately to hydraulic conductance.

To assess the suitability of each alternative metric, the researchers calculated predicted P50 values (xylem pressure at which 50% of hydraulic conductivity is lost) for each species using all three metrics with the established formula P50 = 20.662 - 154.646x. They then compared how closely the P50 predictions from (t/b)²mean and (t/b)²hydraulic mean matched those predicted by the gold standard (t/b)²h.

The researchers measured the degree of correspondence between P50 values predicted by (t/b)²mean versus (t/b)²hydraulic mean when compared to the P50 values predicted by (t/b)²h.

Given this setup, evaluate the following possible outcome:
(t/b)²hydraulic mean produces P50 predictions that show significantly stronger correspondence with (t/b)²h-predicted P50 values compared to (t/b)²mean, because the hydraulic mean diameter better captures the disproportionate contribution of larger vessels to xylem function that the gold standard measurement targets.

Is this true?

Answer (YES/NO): YES